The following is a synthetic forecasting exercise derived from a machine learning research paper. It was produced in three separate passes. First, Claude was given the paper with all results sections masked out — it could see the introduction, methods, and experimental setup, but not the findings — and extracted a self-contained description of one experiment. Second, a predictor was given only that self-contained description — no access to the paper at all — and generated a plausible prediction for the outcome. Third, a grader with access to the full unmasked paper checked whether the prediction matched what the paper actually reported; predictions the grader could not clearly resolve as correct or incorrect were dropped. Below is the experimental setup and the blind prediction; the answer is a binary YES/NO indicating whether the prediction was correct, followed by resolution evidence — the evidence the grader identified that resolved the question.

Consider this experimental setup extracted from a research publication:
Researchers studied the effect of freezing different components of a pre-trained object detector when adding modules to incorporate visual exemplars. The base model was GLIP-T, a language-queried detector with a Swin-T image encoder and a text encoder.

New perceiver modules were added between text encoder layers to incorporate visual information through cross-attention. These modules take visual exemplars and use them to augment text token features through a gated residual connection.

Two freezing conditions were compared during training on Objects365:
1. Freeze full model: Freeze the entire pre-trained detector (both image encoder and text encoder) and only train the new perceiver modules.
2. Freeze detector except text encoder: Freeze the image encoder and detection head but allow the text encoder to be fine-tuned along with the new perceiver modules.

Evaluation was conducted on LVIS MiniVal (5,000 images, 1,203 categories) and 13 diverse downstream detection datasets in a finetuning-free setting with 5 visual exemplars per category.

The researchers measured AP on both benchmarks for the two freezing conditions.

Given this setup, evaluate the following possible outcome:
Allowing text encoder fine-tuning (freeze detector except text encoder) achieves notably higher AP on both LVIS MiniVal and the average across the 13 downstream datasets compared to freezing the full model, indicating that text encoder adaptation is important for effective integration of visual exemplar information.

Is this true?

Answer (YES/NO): NO